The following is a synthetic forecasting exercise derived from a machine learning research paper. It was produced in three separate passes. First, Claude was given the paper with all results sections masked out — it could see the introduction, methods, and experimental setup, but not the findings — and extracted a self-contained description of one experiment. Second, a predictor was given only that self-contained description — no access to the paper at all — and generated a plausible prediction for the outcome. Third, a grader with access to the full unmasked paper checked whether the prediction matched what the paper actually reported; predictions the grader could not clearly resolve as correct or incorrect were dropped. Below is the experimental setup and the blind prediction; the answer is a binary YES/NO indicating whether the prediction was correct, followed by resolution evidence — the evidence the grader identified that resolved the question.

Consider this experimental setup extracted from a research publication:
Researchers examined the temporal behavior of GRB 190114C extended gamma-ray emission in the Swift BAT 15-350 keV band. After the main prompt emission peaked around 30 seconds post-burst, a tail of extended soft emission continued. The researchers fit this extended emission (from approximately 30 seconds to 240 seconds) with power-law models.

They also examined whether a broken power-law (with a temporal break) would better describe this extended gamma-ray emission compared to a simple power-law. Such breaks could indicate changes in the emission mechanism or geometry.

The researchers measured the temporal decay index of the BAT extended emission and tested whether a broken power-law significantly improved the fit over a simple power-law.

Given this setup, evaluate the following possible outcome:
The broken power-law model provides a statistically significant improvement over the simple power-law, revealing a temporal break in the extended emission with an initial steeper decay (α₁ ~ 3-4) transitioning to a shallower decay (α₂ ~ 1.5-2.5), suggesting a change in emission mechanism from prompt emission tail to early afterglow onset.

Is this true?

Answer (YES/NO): NO